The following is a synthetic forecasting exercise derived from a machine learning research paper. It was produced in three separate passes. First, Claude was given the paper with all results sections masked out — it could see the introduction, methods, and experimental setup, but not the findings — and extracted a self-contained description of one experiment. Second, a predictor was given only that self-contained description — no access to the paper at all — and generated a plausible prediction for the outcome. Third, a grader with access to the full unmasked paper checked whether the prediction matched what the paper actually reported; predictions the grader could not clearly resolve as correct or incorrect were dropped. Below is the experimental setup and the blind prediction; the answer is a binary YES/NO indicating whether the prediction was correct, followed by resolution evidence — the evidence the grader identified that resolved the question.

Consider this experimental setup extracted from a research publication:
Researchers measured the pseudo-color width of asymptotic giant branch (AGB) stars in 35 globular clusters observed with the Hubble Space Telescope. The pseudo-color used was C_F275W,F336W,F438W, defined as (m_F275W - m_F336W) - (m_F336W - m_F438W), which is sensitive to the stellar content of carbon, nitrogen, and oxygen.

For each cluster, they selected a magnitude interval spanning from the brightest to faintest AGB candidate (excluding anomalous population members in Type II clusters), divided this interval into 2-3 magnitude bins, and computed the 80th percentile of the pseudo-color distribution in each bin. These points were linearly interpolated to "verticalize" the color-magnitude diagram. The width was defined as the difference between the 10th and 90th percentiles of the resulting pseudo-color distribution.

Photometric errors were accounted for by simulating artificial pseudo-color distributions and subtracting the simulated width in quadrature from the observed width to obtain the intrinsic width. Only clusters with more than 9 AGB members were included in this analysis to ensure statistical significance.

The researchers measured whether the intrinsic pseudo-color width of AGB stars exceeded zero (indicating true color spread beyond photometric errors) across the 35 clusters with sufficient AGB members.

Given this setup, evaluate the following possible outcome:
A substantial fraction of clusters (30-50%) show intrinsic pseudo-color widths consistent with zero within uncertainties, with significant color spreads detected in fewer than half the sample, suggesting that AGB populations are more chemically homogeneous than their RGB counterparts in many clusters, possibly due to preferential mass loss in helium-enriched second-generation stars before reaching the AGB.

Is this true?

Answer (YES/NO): NO